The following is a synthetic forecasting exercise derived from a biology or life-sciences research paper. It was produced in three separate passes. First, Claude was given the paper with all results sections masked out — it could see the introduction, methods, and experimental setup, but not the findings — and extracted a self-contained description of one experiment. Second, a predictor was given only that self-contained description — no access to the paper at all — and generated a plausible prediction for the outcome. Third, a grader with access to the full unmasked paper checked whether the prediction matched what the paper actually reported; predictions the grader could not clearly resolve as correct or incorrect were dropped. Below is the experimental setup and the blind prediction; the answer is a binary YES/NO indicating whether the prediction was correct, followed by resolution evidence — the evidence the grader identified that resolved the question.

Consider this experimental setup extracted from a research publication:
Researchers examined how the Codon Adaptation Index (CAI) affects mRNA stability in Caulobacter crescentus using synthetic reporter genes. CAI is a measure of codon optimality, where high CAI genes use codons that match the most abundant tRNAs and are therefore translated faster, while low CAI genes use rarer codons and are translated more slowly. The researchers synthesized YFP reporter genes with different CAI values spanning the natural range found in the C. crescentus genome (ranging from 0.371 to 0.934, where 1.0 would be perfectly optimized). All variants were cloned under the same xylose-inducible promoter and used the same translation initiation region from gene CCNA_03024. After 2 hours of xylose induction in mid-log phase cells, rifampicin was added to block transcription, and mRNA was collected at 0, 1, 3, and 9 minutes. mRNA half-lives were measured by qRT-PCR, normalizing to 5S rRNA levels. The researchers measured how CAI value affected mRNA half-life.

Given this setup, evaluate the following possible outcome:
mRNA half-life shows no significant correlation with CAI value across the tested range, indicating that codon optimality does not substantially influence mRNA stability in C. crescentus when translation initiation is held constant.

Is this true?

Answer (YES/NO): NO